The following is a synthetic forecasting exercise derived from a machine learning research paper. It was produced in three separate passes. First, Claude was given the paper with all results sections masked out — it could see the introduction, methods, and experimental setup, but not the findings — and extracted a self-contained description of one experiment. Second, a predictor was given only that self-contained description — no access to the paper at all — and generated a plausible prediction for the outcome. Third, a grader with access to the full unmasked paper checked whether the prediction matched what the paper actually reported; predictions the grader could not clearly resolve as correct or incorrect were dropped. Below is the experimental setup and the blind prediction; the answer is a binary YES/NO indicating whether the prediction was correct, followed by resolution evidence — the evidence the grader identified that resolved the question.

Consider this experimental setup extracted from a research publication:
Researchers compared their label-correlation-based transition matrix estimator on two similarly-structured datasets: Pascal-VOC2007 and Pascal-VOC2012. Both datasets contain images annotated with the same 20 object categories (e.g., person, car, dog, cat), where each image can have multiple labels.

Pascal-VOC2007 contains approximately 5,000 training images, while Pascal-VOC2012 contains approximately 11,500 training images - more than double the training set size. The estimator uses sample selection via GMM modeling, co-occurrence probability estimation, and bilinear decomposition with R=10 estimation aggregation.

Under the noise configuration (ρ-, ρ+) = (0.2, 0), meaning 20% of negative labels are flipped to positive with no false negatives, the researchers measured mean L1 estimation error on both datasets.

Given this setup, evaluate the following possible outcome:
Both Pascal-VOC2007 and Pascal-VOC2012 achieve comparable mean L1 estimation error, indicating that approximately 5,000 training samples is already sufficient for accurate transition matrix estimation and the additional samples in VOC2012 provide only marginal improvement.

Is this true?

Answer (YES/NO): NO